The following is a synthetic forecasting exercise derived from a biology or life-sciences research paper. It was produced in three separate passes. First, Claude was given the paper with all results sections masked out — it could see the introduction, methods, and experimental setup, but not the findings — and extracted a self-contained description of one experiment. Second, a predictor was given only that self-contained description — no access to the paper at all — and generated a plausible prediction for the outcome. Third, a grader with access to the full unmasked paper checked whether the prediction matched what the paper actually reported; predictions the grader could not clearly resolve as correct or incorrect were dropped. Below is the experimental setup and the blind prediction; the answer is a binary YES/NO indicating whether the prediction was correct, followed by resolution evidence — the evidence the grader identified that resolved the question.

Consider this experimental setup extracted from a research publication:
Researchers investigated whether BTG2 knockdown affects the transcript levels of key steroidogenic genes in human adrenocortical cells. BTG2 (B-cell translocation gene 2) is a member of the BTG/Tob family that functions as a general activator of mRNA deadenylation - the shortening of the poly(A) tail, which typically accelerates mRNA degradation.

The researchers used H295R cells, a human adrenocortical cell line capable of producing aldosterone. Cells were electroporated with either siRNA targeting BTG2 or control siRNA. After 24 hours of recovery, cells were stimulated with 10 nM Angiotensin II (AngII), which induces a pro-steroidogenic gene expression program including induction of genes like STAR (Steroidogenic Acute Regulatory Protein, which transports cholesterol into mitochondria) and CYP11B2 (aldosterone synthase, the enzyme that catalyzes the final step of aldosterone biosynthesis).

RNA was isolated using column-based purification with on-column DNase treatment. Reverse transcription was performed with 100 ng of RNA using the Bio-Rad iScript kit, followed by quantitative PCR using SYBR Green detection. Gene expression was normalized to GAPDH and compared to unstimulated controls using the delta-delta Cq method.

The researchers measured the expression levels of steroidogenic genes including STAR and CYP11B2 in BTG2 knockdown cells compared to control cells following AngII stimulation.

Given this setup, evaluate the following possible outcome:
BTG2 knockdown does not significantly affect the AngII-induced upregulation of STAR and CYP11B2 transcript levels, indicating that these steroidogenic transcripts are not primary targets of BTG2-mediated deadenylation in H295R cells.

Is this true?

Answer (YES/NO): NO